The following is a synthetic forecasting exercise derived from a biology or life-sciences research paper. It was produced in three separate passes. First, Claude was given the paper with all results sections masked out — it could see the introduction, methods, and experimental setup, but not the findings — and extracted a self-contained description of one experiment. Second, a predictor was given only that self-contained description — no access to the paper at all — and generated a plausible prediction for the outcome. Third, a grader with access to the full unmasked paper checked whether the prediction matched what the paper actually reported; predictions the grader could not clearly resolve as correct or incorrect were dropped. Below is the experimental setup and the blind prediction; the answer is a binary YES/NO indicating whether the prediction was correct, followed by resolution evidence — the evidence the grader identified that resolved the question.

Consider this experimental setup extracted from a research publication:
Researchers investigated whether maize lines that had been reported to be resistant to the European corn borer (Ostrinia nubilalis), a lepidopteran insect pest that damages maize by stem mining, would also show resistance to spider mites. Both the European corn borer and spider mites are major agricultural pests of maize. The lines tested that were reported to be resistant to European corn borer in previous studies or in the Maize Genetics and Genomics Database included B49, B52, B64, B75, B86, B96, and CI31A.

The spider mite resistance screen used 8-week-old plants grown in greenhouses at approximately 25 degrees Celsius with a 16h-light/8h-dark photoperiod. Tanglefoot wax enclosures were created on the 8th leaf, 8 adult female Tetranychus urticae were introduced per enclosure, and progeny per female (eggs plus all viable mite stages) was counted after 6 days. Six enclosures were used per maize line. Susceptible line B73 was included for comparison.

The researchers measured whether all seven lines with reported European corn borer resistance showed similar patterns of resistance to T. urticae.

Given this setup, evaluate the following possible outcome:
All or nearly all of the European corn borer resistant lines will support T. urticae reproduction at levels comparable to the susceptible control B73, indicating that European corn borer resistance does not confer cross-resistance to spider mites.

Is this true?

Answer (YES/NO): NO